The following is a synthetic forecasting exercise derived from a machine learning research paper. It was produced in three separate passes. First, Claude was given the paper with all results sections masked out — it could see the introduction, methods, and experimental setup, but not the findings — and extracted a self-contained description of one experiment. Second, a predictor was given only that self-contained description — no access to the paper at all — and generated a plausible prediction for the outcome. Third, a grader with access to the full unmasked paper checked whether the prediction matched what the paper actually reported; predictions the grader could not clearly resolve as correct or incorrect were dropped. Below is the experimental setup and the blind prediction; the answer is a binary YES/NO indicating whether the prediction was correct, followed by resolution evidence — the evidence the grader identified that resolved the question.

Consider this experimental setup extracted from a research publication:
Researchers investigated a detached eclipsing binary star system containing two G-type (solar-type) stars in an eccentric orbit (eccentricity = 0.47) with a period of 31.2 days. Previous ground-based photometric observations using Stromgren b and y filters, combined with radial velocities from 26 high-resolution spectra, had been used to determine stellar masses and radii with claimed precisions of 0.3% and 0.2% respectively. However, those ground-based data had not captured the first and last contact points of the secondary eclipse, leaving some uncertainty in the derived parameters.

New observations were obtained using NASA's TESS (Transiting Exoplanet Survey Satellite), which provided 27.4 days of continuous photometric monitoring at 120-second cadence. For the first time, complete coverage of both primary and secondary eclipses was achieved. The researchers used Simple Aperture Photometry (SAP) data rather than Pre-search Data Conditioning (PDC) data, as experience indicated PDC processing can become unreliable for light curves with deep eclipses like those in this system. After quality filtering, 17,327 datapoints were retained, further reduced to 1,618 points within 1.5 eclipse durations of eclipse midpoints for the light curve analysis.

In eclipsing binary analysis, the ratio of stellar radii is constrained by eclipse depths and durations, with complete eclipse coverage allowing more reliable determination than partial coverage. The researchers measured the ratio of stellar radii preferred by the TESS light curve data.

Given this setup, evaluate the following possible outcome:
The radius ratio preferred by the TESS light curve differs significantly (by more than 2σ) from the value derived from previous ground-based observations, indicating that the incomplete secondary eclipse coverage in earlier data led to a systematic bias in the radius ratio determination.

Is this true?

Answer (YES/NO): YES